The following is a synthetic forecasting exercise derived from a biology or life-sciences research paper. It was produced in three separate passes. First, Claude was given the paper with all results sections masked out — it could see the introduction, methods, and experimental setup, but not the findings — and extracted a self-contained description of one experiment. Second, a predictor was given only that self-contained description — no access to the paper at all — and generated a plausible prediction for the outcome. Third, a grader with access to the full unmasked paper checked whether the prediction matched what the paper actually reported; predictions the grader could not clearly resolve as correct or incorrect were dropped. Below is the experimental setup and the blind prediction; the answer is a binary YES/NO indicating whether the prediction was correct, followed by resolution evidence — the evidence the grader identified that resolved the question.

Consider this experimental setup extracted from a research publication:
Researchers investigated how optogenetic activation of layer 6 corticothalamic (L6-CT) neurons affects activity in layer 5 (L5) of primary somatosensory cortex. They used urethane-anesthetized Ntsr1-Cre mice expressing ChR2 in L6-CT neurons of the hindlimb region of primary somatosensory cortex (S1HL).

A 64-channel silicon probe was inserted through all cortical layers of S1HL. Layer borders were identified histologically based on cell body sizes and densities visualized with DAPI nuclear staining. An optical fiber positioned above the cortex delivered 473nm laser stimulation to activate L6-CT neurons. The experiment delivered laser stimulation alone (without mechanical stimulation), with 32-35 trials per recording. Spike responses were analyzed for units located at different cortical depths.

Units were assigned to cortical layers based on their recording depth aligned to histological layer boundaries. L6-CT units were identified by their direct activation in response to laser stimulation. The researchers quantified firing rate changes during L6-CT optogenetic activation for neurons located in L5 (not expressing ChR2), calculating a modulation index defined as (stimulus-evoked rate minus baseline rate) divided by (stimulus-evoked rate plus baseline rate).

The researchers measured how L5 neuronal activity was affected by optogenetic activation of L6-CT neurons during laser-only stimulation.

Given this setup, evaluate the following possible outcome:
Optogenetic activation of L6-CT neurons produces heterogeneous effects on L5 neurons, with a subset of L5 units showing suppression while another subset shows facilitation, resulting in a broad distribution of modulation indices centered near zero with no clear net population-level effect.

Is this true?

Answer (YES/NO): NO